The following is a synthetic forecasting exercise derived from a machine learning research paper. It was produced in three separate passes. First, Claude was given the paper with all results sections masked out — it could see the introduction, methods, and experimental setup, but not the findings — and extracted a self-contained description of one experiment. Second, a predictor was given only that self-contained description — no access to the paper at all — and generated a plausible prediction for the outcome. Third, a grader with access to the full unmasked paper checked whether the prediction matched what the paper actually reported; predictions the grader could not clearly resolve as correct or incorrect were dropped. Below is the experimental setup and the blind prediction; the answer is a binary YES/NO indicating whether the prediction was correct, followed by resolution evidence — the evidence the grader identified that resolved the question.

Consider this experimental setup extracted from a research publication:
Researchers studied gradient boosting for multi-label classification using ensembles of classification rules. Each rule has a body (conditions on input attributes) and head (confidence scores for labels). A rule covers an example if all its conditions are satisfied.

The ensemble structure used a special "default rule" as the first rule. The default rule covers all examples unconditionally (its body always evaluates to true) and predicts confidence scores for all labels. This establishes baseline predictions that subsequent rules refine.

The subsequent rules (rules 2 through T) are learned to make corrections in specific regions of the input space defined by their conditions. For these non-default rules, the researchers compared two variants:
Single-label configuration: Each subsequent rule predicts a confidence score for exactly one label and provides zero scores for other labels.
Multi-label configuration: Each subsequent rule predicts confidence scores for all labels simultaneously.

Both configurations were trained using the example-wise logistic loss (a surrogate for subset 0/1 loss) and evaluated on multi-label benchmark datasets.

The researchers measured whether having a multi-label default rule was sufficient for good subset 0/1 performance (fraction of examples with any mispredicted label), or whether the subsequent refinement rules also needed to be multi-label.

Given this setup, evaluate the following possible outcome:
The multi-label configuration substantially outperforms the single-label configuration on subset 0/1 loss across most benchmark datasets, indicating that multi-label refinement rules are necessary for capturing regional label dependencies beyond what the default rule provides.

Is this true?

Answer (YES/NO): YES